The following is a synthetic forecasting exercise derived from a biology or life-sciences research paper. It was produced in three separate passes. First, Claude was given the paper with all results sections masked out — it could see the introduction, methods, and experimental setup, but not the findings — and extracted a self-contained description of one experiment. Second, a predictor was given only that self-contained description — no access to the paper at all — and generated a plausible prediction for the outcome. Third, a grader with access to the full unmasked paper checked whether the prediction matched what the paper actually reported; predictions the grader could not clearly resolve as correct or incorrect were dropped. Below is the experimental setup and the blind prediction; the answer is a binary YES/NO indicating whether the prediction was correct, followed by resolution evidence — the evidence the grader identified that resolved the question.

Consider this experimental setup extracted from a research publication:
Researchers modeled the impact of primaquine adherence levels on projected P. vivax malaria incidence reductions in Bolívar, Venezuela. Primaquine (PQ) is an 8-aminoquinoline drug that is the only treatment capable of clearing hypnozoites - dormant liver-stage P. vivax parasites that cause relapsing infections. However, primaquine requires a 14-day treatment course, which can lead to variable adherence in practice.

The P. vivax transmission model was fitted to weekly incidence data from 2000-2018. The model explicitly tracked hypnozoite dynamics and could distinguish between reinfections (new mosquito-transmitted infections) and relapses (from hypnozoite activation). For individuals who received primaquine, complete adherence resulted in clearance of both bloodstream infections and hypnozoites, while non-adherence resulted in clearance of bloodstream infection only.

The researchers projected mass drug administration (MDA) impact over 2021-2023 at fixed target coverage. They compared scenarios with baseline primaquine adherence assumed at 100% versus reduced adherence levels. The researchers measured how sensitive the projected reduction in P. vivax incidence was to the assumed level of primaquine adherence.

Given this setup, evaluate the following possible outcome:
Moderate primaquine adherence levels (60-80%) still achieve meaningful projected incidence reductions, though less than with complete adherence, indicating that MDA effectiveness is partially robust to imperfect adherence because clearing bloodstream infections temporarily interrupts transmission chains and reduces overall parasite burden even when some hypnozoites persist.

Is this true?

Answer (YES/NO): YES